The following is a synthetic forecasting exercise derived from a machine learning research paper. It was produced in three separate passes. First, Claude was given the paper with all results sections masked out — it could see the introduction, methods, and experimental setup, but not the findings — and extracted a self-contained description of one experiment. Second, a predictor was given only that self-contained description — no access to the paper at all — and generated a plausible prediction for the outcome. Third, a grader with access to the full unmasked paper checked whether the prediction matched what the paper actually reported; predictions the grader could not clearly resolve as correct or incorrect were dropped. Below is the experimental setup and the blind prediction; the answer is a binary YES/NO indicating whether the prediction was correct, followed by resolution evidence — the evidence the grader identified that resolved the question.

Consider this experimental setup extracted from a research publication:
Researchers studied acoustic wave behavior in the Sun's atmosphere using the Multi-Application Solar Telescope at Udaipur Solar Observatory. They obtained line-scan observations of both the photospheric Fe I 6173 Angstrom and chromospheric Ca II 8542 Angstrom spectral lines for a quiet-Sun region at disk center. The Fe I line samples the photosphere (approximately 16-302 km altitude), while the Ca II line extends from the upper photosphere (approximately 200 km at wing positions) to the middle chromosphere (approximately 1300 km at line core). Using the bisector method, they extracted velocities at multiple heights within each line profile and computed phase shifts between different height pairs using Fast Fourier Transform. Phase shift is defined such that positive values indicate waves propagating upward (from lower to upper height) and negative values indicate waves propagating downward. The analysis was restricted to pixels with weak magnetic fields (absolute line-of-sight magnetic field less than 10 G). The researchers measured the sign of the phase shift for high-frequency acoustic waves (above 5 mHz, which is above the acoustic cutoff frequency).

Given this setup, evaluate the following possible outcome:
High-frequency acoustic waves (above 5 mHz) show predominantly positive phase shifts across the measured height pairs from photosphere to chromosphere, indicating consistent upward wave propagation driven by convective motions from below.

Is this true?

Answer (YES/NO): NO